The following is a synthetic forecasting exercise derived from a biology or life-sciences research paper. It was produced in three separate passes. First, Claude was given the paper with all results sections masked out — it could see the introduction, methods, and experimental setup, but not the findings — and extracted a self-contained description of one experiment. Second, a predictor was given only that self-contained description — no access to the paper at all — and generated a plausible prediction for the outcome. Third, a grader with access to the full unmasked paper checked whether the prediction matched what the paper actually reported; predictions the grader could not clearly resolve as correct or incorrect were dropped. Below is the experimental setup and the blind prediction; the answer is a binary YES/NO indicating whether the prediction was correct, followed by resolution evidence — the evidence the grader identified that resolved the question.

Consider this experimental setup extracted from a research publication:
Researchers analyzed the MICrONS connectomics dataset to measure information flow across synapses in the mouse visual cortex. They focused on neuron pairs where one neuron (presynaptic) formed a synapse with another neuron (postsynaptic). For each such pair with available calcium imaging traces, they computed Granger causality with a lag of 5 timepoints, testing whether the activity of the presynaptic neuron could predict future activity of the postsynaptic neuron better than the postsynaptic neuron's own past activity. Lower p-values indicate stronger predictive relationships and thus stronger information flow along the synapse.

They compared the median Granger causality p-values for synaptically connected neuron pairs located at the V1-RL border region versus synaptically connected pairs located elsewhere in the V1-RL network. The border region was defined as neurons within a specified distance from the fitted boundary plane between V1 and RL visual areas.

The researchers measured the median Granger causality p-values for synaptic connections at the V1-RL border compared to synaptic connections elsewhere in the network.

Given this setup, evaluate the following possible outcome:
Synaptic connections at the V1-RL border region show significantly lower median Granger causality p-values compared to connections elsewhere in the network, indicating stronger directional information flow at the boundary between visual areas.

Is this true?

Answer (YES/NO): YES